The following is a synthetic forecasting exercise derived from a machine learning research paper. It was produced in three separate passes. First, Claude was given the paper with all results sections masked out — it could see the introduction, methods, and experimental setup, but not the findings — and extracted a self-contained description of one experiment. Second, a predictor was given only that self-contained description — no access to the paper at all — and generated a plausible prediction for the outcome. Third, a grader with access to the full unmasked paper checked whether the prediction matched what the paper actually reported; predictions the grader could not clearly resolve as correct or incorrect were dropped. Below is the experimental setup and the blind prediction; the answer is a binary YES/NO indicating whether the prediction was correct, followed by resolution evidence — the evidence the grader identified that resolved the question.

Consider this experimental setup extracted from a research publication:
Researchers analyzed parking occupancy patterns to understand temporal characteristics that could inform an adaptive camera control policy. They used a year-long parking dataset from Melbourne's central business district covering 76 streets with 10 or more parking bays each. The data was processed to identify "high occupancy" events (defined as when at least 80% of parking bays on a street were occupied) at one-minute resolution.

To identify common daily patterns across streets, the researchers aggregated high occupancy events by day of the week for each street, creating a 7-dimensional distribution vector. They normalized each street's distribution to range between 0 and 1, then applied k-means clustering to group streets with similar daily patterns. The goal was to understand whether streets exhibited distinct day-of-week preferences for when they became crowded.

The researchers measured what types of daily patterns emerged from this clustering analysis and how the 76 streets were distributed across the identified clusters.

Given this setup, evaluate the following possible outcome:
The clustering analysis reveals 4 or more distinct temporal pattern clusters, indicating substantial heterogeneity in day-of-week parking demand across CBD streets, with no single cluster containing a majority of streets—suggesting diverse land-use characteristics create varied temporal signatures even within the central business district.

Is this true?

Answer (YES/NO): NO